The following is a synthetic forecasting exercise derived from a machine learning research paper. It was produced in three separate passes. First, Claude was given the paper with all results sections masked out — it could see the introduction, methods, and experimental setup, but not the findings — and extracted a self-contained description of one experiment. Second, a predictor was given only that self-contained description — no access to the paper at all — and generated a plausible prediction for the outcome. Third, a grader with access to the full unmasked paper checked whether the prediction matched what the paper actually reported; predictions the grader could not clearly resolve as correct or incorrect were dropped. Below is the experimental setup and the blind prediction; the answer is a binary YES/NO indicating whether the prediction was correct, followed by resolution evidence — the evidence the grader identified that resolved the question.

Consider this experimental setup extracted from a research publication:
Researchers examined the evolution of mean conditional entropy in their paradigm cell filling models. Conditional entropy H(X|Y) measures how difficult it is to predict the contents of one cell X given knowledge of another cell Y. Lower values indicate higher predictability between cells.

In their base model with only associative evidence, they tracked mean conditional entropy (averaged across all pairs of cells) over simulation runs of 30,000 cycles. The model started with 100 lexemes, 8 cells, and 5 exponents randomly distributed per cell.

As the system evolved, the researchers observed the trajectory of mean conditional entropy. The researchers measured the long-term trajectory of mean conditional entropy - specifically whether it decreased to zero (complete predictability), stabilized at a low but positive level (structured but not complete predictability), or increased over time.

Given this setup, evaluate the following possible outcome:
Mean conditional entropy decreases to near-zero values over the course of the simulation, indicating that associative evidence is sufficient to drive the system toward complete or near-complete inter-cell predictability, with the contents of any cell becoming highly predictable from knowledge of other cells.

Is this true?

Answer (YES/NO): NO